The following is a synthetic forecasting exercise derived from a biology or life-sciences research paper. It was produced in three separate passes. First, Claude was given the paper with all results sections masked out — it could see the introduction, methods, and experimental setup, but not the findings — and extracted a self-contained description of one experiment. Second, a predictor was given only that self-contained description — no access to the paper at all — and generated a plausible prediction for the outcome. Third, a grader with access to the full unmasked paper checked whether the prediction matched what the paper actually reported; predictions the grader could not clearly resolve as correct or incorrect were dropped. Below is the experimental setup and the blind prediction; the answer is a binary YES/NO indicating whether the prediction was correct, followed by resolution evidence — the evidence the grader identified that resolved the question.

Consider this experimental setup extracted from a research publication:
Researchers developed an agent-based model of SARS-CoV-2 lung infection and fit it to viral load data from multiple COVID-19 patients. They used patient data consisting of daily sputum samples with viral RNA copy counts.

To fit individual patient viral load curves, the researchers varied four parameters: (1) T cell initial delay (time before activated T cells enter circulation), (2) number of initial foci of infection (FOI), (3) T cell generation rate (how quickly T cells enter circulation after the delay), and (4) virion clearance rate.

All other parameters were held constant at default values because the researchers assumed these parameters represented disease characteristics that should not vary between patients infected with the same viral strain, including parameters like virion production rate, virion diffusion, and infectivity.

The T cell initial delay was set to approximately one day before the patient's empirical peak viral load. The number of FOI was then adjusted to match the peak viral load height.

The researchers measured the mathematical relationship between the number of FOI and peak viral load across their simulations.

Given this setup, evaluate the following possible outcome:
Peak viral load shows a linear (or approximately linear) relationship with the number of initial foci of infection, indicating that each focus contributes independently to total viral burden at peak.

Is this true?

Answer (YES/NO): YES